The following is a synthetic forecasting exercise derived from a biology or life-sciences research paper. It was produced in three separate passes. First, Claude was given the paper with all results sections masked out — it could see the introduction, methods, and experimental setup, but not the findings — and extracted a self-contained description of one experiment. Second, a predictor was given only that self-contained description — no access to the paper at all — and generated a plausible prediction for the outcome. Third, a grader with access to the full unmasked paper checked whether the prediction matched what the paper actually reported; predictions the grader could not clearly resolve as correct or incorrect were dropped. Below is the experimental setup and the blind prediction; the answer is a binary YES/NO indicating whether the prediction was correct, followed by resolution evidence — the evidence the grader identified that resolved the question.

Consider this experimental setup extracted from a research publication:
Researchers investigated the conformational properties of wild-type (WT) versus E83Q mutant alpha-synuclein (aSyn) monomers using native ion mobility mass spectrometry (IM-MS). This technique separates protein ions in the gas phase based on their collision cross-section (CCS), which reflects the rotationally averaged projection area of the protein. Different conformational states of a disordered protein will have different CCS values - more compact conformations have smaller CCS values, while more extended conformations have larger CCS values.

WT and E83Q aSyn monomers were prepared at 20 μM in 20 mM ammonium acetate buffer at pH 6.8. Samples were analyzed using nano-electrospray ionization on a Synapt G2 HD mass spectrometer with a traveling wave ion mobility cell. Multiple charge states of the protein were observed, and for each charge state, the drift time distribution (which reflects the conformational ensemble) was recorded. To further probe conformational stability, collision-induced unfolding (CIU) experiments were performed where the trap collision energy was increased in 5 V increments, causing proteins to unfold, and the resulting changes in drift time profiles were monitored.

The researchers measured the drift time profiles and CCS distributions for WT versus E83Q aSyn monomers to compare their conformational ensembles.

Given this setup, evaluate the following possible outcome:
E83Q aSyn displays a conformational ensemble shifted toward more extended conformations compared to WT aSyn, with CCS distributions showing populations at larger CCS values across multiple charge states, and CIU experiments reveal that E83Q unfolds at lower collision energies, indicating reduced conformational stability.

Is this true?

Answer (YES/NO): NO